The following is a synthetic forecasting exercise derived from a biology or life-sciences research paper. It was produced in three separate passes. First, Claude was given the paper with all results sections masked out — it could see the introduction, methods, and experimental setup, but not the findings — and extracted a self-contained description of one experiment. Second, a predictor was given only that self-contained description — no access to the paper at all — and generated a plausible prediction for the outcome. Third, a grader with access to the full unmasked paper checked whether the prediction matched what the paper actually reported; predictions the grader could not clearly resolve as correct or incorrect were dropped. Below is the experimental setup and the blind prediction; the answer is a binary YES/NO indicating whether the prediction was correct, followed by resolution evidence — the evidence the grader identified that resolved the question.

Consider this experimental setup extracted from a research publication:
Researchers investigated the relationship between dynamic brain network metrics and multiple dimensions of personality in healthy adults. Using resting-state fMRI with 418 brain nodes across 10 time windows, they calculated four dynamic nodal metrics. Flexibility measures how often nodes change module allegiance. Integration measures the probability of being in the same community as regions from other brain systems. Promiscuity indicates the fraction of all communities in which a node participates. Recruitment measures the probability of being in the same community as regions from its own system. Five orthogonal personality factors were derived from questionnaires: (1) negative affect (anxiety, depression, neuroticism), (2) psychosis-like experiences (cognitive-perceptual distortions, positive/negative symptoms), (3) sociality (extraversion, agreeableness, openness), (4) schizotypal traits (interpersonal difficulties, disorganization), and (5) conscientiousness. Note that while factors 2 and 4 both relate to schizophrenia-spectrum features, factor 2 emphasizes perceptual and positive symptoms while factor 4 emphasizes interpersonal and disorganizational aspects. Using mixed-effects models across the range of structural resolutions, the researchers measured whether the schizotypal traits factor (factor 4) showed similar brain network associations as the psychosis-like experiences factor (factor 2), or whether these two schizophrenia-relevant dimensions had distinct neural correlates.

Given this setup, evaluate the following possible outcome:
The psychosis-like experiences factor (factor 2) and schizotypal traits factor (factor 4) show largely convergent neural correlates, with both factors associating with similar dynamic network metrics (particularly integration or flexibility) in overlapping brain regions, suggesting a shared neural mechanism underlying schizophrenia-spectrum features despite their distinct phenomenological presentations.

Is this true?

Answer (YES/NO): NO